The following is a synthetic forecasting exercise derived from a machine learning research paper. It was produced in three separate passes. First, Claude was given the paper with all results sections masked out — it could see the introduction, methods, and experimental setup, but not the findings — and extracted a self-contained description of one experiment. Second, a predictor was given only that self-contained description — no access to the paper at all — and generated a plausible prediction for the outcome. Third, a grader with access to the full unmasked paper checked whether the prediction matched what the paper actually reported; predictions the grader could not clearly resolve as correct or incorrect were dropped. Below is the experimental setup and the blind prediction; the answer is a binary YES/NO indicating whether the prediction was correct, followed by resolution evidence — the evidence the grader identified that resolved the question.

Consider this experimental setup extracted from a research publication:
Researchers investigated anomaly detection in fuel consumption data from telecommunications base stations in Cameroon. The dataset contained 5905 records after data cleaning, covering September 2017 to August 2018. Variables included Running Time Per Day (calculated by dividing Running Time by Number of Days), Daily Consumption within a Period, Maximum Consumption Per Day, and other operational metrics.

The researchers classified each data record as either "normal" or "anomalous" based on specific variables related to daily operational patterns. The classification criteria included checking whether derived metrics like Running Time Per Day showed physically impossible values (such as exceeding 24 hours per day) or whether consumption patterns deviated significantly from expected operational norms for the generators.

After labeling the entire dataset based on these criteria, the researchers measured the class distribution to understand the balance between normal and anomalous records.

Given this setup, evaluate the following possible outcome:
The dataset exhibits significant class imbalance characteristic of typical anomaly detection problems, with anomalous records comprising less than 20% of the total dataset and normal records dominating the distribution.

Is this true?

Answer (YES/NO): NO